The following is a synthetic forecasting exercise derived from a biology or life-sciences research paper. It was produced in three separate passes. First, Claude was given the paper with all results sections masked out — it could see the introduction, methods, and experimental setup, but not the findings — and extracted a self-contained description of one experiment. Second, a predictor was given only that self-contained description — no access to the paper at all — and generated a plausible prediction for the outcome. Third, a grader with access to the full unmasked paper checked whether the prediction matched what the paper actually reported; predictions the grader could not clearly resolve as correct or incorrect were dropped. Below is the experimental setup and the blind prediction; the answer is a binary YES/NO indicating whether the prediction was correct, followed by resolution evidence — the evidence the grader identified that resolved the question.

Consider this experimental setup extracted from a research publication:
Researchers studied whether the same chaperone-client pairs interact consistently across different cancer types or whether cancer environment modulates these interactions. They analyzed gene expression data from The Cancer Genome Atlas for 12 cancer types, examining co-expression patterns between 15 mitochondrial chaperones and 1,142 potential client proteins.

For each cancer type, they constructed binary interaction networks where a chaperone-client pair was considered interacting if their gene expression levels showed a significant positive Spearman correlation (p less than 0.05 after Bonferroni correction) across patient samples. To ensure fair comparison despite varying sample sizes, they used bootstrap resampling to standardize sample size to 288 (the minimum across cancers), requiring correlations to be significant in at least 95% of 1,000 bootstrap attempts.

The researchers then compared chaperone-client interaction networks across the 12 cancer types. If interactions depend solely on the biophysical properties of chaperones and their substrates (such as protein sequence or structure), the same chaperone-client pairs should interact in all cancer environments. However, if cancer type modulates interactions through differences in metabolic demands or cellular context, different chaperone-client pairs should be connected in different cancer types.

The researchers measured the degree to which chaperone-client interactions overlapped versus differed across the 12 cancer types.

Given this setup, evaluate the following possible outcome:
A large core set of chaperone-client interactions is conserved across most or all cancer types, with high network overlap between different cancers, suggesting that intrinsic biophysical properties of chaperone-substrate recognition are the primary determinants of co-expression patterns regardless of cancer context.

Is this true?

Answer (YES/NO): NO